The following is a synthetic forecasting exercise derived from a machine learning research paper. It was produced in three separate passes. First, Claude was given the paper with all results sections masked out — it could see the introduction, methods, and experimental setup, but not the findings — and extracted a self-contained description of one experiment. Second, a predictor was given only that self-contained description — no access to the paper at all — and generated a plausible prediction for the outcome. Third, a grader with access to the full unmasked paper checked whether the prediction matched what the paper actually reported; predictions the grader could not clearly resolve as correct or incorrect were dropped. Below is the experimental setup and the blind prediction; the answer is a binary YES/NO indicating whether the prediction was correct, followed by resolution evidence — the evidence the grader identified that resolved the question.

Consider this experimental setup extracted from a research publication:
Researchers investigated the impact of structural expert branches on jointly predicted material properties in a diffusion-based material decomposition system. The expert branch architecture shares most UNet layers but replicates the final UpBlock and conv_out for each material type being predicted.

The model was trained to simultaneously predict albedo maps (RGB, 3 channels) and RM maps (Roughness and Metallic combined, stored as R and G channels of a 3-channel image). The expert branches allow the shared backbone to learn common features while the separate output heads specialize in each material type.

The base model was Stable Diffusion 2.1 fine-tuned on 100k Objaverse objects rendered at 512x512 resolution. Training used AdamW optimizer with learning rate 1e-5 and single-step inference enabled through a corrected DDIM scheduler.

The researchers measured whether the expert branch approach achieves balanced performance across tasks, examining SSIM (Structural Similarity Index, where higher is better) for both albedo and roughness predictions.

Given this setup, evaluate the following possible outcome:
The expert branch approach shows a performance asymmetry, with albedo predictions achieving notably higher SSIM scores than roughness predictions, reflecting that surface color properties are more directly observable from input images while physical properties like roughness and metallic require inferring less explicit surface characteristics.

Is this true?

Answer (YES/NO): NO